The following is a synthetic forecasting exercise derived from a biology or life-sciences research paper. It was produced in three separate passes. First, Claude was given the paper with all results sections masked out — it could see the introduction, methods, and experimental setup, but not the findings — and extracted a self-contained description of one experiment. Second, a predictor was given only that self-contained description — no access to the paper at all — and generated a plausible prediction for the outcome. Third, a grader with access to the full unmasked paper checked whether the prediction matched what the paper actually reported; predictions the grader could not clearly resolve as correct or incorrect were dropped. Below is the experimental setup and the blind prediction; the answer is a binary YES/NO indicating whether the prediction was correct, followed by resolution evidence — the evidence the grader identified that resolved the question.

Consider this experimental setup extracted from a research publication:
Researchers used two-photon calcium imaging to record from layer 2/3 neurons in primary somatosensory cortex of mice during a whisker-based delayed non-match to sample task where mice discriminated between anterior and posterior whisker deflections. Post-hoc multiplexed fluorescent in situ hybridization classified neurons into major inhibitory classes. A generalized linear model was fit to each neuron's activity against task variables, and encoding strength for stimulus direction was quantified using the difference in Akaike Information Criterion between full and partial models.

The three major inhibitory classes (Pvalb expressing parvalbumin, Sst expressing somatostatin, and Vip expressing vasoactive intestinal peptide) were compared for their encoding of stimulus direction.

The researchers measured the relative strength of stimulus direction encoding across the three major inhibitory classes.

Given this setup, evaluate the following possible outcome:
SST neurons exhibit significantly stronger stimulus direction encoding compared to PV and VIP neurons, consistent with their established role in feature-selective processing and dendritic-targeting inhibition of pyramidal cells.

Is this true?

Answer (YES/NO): YES